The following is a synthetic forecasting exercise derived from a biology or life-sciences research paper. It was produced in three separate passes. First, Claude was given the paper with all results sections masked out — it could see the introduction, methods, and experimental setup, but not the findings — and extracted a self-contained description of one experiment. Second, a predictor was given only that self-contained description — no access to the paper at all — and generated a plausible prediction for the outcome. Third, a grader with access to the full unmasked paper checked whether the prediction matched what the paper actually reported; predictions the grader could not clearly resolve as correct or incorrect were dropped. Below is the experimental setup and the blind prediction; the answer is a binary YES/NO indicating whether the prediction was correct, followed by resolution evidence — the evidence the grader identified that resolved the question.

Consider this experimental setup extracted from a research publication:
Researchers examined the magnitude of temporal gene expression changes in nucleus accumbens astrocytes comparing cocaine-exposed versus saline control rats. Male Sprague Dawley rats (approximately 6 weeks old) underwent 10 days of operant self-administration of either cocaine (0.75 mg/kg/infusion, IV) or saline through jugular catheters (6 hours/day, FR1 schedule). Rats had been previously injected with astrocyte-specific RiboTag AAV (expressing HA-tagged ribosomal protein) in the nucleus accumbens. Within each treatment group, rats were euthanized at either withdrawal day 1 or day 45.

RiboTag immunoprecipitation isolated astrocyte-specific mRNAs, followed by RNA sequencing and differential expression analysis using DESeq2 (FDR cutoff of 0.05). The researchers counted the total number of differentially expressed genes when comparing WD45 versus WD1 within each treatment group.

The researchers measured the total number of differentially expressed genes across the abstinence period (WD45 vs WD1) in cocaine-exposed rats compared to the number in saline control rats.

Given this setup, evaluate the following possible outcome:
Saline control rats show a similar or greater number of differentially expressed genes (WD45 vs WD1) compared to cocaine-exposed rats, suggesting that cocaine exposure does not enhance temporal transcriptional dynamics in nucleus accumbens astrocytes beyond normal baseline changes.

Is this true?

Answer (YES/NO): YES